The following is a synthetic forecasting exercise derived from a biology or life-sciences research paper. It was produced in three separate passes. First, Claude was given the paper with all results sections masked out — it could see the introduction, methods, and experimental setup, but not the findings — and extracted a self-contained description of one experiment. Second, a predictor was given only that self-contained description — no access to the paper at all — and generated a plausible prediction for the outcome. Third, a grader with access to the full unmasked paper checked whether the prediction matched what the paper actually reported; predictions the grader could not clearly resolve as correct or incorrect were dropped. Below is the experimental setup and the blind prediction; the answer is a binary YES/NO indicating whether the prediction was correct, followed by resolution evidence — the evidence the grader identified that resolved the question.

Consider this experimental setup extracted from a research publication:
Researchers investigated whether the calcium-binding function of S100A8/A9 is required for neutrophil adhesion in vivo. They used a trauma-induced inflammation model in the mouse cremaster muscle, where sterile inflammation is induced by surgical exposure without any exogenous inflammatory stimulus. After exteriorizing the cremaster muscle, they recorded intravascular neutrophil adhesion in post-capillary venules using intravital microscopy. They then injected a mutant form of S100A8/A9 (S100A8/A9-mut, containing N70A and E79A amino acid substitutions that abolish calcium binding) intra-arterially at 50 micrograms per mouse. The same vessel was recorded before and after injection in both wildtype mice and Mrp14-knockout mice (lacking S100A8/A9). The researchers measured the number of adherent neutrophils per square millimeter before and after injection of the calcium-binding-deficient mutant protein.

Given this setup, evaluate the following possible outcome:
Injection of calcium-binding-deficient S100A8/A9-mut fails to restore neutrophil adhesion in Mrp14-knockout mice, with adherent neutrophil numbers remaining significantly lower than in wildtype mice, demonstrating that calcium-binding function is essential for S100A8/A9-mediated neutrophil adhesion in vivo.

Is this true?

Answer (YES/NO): NO